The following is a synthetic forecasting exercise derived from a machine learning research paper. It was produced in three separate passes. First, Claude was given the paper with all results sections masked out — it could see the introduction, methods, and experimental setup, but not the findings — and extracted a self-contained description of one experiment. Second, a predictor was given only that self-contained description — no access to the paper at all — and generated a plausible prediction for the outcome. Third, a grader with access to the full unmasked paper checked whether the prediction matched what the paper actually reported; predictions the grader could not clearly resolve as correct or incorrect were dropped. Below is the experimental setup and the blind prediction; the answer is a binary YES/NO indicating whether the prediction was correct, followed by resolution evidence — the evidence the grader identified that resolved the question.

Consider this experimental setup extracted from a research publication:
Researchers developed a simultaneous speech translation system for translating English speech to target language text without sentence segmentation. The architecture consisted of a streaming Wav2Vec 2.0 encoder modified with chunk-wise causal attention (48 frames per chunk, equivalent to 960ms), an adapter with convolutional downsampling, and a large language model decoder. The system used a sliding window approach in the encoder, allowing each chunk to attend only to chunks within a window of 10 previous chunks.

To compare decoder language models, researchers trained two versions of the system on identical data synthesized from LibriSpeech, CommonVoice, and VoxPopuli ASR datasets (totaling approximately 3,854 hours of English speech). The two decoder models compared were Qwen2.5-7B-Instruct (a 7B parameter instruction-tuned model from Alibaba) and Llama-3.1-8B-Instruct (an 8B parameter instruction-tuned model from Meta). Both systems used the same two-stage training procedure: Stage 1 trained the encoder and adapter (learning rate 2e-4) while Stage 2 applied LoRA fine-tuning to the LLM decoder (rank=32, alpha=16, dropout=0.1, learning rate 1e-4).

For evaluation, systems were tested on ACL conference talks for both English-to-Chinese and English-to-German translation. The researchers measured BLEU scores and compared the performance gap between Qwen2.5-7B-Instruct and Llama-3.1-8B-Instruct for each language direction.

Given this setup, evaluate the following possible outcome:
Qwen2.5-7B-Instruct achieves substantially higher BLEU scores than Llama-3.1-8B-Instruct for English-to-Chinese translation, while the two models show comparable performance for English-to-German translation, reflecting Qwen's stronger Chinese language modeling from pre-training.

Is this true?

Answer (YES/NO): YES